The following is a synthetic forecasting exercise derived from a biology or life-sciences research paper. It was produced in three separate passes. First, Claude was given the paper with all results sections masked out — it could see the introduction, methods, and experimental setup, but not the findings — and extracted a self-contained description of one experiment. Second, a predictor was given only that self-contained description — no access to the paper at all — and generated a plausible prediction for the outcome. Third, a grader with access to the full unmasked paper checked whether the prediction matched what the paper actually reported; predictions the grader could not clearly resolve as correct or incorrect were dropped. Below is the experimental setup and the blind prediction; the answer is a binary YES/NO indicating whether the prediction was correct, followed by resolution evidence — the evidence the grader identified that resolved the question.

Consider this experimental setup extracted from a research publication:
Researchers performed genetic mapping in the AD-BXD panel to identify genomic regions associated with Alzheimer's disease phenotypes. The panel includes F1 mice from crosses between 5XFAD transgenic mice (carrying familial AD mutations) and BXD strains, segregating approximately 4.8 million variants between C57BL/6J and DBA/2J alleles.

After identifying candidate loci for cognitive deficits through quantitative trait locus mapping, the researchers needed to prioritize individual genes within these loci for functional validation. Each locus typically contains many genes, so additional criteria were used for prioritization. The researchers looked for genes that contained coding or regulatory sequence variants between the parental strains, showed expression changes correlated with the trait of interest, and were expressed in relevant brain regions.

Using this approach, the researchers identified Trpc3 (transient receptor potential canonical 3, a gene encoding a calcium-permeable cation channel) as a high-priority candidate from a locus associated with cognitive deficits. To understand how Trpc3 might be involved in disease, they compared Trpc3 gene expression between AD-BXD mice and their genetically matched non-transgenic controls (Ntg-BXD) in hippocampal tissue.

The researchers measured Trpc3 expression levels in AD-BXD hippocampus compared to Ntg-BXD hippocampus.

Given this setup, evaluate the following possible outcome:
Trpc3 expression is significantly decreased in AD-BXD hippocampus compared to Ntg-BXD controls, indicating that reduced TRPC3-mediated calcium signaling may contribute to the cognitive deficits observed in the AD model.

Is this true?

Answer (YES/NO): NO